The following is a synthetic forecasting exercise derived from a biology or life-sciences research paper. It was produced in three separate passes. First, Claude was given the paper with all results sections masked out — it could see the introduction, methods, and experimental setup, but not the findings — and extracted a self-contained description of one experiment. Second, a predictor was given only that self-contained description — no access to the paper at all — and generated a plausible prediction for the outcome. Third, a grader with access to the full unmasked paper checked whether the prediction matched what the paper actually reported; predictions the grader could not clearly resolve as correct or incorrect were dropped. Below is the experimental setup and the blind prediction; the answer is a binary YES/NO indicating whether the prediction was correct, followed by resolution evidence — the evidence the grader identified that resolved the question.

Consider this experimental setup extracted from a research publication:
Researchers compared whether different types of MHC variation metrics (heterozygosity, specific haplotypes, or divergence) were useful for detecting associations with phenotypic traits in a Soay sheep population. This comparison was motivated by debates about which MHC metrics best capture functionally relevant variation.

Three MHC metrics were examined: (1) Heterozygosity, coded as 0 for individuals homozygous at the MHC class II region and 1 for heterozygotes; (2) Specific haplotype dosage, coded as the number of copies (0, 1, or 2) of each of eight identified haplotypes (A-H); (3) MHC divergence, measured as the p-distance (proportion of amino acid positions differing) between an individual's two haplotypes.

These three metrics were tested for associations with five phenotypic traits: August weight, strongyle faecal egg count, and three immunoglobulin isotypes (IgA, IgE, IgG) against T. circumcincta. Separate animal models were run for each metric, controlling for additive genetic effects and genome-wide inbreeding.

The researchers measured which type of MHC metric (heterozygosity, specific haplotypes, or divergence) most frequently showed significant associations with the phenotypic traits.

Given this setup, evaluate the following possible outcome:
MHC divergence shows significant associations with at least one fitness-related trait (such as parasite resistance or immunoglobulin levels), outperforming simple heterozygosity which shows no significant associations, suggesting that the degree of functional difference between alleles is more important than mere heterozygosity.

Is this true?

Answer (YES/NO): NO